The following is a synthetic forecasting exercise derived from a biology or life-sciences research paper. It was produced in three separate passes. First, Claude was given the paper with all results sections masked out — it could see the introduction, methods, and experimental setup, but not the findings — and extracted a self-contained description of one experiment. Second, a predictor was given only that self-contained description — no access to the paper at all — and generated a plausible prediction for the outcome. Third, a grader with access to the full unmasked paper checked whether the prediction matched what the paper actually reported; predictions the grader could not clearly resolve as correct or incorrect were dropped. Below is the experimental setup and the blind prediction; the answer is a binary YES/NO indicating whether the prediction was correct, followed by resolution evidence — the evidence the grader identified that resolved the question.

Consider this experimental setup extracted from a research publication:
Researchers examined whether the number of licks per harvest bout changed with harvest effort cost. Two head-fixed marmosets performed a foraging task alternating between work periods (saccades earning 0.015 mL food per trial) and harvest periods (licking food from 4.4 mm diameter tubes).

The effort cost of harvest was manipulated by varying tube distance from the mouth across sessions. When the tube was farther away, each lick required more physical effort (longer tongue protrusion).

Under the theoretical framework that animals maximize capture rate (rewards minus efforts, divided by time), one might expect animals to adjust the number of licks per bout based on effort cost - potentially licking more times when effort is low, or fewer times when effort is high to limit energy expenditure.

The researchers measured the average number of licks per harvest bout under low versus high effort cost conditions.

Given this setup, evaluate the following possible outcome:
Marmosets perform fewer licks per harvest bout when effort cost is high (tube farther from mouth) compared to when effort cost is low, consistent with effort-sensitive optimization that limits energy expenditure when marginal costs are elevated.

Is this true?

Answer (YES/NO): NO